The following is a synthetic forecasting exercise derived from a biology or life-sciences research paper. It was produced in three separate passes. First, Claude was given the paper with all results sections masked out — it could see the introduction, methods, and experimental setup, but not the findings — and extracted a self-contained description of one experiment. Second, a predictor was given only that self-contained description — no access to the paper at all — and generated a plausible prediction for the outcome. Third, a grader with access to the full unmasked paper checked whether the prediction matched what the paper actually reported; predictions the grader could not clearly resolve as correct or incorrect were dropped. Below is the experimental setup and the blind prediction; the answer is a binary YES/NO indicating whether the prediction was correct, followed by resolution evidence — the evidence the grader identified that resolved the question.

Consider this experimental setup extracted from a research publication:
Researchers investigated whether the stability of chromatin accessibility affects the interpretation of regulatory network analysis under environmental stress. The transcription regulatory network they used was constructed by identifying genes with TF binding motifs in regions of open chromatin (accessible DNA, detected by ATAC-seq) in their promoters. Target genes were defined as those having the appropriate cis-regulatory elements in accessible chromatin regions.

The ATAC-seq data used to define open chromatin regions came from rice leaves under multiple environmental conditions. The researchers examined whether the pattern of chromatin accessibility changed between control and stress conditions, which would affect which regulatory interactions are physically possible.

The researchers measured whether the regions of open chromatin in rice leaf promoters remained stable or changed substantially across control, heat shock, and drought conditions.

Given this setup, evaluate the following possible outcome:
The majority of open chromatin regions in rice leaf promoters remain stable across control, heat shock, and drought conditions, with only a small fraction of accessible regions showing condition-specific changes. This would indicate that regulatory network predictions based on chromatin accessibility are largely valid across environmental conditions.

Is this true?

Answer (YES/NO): YES